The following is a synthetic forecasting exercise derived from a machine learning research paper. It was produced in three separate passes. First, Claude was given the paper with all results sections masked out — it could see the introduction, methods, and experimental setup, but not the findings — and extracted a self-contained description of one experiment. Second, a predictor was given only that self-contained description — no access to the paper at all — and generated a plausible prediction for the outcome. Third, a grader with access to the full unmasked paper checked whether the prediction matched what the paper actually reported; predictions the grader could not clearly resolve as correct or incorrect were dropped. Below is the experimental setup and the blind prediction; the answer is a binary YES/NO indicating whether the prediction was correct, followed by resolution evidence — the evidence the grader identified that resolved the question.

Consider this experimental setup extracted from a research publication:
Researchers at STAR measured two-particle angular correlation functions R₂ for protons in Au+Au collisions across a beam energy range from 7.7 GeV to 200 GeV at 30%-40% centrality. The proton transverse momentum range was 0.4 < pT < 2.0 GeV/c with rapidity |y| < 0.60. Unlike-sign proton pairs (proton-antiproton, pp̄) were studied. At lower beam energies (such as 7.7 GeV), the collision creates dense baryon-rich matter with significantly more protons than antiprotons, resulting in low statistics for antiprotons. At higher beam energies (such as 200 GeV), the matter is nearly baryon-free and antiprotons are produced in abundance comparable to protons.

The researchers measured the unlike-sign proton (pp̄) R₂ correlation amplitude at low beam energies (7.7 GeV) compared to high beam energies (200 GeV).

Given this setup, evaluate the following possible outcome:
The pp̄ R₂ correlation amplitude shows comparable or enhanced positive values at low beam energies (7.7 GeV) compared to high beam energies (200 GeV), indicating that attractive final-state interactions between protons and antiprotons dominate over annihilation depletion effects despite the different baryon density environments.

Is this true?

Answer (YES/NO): NO